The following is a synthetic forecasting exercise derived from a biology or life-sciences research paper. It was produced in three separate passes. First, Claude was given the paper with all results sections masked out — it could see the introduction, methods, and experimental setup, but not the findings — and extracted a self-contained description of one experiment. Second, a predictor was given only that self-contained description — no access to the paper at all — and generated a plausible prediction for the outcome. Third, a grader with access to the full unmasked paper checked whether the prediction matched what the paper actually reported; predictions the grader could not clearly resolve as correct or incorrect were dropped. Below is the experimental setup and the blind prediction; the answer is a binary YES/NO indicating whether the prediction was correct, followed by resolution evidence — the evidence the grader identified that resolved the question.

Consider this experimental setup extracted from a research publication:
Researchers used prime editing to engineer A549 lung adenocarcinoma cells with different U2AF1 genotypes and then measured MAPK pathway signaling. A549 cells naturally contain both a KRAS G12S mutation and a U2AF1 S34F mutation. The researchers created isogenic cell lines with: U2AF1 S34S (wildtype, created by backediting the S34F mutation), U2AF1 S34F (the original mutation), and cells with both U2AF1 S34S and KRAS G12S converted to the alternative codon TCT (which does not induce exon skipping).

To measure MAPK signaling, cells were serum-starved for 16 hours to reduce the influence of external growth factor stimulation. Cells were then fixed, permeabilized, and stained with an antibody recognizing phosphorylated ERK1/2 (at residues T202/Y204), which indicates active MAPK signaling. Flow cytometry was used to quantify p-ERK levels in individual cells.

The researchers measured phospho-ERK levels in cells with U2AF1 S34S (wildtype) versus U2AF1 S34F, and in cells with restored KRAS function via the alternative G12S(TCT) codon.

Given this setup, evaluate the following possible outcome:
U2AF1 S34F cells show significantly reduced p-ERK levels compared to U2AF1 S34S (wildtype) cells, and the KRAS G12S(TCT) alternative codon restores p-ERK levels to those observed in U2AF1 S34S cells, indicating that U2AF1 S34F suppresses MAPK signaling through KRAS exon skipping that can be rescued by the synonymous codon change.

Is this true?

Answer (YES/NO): NO